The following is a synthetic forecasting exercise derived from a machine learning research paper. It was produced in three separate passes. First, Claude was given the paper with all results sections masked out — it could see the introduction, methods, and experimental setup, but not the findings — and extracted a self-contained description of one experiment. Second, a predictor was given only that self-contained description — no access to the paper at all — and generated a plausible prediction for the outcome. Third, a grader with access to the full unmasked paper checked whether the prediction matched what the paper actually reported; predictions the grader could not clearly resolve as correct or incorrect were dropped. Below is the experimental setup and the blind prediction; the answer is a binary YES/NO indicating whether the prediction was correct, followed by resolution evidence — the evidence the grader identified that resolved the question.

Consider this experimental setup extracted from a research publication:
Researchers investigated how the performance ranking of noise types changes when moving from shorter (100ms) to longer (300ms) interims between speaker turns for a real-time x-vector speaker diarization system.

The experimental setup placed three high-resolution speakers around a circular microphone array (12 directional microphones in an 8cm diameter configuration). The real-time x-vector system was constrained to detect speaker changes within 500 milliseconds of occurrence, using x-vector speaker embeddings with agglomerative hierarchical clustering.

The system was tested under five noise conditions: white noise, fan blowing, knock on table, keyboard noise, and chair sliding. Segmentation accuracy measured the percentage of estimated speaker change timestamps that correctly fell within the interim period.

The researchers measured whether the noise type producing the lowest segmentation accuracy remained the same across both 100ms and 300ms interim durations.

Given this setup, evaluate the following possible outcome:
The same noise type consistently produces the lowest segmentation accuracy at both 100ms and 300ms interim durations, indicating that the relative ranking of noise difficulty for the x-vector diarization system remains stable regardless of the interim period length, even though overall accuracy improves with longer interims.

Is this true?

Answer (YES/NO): YES